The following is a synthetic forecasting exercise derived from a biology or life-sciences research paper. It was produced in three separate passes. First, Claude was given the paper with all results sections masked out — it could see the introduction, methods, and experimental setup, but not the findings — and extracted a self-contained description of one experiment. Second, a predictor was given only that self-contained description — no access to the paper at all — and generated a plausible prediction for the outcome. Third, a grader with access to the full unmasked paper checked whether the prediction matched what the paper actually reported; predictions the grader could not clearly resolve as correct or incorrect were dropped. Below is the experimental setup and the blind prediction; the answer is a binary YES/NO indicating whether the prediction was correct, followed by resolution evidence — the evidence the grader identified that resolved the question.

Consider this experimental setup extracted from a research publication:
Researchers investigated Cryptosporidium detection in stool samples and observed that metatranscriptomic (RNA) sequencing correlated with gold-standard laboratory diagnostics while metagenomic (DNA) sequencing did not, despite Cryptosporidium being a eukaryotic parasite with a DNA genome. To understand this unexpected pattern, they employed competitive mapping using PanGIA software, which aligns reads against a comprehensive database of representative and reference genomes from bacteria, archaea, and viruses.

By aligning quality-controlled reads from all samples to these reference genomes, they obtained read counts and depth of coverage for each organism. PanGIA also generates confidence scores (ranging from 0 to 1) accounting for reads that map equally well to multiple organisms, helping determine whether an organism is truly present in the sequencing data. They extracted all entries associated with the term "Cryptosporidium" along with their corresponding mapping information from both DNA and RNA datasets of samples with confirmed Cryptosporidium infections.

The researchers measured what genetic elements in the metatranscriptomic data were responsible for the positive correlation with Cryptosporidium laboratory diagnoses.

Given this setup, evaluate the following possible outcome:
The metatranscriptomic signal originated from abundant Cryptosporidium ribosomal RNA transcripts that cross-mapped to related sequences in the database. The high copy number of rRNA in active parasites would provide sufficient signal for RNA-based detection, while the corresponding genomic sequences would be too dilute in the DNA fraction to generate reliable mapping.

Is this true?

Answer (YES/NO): NO